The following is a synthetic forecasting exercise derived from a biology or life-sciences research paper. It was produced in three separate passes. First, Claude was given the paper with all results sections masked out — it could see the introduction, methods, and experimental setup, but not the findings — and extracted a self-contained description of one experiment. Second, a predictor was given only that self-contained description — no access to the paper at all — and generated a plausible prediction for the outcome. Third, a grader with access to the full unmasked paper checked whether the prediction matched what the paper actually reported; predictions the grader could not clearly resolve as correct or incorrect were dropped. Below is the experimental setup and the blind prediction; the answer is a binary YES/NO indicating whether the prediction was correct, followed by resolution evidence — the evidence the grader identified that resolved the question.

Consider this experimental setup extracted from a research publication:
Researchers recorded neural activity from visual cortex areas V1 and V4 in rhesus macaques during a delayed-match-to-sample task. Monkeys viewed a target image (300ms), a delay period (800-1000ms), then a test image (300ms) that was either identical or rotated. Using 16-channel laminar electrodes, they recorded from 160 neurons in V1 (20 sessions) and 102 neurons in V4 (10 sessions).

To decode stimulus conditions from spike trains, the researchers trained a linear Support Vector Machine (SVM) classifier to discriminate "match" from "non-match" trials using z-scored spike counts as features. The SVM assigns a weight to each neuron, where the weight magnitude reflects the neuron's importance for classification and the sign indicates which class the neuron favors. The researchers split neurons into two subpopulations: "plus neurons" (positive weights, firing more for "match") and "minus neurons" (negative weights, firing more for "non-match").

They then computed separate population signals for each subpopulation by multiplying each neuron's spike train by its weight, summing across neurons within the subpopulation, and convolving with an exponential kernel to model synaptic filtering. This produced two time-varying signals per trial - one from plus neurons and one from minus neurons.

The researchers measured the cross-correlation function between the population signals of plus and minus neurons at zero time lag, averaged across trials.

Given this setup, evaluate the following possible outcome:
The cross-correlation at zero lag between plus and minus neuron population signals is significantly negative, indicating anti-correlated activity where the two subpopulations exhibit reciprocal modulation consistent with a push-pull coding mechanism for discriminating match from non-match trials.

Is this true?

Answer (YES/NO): YES